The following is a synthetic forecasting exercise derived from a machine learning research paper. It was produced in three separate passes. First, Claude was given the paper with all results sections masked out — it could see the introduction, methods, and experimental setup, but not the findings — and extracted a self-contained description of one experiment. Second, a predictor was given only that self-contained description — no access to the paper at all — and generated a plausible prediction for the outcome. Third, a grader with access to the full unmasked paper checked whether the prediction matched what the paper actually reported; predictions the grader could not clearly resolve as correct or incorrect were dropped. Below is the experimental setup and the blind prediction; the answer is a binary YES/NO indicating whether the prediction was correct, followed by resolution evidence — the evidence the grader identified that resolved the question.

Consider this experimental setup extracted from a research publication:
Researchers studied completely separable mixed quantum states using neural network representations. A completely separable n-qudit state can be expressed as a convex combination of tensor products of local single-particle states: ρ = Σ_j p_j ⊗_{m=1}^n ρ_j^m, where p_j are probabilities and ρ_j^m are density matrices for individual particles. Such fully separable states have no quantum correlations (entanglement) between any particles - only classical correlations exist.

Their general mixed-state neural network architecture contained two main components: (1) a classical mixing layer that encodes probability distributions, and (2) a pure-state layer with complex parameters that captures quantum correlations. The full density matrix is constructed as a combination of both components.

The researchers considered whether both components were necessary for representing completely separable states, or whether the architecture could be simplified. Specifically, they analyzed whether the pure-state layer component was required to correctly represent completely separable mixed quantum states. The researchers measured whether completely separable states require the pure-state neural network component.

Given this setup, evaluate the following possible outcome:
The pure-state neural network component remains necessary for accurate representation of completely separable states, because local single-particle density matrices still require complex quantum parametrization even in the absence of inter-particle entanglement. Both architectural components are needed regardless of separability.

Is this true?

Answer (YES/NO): NO